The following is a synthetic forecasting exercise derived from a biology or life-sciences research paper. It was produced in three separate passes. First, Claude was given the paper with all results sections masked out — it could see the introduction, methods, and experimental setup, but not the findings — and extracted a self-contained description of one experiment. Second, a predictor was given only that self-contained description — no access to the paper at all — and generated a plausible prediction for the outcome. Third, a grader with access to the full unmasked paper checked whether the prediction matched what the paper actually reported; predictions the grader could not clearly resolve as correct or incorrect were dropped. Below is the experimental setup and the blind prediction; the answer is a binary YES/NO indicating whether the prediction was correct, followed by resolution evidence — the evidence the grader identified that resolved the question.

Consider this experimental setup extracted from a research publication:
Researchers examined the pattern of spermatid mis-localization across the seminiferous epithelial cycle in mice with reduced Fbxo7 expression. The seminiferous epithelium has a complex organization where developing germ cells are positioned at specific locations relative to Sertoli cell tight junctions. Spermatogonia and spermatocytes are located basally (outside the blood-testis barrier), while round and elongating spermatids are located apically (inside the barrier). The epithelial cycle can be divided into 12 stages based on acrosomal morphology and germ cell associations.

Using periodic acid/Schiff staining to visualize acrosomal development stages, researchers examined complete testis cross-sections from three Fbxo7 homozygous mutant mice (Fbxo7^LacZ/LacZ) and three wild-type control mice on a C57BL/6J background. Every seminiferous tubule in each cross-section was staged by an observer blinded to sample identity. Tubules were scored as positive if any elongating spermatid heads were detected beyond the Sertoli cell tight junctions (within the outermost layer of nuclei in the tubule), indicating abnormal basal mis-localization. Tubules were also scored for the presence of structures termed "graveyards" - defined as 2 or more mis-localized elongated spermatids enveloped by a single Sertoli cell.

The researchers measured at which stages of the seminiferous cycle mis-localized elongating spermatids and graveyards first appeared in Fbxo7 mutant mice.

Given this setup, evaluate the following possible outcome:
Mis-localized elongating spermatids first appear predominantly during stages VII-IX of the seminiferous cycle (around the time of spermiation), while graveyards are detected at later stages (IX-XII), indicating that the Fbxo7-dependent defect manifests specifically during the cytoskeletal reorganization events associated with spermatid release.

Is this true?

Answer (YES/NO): NO